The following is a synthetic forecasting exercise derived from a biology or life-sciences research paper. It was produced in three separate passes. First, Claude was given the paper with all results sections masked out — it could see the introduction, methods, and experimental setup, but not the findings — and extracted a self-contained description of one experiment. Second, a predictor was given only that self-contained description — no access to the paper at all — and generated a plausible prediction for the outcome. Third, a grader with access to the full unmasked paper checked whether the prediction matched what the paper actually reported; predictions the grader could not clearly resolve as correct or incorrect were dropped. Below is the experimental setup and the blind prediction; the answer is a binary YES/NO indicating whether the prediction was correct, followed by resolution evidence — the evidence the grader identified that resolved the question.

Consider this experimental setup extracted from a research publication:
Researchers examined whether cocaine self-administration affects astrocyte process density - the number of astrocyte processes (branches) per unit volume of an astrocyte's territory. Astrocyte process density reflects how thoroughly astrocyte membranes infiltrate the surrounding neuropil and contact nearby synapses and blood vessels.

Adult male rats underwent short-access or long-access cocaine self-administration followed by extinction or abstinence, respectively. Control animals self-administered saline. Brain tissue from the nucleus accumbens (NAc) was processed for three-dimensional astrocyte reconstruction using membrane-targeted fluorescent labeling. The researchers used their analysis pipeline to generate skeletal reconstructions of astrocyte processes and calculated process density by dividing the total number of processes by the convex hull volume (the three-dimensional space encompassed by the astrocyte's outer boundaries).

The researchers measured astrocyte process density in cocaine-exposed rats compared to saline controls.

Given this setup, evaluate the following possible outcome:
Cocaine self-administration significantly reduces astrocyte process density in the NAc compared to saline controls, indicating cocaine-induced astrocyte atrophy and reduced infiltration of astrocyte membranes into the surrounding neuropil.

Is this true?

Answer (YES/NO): YES